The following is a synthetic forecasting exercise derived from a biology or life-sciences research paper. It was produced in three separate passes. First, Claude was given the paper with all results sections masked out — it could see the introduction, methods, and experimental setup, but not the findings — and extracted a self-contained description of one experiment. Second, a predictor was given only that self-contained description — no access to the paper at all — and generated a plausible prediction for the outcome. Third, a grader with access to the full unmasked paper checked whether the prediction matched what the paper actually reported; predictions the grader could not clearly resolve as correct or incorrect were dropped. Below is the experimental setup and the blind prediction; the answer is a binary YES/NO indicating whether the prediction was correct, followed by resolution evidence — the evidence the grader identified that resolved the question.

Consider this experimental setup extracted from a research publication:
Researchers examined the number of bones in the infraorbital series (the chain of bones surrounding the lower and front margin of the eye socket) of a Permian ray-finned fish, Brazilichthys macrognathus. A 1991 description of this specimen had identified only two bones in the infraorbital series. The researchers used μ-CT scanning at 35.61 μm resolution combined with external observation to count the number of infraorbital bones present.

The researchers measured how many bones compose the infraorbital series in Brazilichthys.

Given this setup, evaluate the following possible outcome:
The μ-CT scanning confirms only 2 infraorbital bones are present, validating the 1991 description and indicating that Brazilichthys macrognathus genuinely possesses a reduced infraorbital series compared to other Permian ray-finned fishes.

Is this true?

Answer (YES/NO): NO